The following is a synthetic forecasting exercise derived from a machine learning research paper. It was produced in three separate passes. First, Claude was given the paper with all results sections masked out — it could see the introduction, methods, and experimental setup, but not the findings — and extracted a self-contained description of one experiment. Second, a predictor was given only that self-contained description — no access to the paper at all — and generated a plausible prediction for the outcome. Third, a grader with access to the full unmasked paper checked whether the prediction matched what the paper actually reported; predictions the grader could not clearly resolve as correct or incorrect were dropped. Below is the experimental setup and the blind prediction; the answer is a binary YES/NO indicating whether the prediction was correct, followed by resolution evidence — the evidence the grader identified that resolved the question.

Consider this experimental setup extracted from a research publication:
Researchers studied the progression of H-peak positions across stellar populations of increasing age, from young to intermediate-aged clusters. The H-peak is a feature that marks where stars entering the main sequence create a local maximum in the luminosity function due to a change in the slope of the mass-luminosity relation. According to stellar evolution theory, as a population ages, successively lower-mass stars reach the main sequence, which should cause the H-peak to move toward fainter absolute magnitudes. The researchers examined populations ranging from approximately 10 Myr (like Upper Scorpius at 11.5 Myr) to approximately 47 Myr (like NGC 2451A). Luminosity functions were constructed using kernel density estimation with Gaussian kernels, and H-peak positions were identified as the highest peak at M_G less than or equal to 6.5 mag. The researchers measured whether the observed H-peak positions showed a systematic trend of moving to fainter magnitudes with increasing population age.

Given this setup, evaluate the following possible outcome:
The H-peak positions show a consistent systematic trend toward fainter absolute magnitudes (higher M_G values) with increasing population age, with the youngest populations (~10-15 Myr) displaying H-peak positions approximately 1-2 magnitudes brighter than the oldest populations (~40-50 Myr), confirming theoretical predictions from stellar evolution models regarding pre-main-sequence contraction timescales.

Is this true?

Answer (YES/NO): NO